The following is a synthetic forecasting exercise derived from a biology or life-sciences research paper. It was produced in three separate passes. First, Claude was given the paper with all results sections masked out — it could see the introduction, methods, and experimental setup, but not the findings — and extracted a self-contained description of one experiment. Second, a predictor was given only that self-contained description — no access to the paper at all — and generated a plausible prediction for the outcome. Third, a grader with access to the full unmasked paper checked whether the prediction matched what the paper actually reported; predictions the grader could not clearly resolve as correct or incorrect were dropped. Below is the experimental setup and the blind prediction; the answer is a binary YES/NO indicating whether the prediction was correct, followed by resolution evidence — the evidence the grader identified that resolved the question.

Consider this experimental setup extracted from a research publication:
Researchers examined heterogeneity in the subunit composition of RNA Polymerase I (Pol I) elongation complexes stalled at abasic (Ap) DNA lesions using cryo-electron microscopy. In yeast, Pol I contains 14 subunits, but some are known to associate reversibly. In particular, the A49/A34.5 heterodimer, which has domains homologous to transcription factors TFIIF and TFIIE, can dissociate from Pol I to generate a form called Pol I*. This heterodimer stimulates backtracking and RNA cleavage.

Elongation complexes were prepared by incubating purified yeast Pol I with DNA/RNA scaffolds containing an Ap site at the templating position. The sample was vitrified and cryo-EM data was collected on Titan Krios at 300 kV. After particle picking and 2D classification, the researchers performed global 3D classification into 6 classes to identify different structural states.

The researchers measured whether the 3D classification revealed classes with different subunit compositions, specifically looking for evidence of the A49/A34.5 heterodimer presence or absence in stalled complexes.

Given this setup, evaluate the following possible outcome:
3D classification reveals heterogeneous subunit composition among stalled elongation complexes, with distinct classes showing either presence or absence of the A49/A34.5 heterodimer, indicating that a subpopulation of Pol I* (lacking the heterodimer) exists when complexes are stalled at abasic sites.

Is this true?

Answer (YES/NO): YES